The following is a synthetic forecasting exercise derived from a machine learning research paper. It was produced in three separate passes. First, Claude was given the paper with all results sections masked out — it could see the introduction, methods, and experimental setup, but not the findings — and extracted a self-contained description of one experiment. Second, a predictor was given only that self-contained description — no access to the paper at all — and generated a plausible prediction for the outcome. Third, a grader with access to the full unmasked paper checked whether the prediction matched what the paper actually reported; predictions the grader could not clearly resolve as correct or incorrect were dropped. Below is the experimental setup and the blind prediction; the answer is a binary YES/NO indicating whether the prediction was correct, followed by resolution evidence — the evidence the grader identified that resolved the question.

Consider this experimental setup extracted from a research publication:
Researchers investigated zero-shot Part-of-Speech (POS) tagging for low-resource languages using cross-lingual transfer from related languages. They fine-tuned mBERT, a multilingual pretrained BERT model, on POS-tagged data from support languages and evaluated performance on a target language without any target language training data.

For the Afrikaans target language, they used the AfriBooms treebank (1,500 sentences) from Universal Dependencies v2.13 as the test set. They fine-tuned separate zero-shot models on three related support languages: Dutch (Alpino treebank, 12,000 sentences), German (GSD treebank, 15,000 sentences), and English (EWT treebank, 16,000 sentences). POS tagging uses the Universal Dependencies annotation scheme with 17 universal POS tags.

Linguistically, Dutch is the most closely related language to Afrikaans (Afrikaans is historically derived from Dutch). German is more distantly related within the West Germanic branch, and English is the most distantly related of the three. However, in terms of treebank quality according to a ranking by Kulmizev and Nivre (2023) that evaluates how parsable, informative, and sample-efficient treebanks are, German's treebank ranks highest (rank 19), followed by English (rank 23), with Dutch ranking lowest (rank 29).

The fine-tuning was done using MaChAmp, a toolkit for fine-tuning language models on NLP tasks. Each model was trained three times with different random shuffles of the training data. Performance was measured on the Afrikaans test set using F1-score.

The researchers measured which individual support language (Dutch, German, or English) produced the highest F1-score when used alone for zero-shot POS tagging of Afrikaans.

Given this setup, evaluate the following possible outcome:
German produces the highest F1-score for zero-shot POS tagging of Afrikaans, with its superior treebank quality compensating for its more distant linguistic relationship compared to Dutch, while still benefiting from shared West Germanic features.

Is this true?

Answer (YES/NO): NO